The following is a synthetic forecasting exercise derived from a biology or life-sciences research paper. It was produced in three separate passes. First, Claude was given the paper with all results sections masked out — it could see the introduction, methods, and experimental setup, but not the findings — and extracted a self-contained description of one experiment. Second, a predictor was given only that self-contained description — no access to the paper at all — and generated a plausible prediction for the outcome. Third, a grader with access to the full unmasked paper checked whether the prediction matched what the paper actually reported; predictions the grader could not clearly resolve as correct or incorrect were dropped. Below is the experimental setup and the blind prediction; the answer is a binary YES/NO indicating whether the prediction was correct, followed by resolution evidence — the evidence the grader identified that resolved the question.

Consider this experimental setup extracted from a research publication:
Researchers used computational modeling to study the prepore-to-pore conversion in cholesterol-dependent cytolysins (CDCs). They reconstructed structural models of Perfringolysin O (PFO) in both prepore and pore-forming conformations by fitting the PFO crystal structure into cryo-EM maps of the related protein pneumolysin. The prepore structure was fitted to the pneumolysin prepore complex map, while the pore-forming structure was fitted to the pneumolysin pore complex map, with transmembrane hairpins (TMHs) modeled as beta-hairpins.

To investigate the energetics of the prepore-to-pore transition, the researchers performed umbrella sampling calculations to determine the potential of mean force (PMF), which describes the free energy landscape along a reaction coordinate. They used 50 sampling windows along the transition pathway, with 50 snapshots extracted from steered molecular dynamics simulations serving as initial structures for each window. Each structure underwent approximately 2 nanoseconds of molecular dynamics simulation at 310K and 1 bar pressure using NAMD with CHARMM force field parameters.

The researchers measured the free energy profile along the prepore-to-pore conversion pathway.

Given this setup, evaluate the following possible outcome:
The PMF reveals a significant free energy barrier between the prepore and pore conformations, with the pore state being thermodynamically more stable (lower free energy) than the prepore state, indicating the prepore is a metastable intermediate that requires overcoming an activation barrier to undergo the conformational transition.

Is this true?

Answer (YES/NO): NO